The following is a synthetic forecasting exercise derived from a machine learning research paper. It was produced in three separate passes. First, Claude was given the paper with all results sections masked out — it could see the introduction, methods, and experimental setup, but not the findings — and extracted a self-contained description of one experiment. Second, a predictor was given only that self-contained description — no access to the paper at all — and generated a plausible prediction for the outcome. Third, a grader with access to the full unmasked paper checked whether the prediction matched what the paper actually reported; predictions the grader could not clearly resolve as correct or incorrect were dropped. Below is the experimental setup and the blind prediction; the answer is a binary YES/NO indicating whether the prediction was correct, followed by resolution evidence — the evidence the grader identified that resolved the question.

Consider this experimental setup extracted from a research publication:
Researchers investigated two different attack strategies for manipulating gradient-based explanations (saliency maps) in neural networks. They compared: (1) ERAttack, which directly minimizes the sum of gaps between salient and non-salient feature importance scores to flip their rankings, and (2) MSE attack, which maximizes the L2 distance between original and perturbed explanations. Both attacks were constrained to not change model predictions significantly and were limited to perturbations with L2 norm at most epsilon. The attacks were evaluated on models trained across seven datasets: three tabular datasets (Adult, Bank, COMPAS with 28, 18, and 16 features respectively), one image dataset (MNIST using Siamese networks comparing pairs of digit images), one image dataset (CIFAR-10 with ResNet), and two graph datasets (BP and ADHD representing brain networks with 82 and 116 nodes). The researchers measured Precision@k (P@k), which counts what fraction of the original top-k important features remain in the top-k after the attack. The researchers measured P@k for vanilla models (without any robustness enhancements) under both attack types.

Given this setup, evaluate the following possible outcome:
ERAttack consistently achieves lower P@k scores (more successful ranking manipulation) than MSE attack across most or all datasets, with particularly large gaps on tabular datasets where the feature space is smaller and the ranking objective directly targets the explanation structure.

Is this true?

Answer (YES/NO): NO